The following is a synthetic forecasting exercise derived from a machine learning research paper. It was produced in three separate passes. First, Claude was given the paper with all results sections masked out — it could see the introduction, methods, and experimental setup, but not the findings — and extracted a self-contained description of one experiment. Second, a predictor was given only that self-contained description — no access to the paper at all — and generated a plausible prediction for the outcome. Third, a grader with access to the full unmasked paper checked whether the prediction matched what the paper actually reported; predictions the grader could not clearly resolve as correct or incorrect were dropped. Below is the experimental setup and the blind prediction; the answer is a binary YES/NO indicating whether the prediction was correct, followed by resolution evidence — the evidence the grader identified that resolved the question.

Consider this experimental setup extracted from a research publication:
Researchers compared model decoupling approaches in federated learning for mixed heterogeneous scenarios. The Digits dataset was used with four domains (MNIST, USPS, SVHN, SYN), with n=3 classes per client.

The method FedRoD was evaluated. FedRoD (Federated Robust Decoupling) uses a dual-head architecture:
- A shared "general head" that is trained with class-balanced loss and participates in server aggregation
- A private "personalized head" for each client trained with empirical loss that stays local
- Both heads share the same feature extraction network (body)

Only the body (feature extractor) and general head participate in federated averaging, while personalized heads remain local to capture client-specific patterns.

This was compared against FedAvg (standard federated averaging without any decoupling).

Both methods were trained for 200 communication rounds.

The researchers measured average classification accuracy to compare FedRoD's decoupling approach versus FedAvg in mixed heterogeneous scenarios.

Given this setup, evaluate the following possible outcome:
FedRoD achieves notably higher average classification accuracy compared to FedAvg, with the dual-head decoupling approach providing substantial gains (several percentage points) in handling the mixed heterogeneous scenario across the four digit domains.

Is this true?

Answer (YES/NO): NO